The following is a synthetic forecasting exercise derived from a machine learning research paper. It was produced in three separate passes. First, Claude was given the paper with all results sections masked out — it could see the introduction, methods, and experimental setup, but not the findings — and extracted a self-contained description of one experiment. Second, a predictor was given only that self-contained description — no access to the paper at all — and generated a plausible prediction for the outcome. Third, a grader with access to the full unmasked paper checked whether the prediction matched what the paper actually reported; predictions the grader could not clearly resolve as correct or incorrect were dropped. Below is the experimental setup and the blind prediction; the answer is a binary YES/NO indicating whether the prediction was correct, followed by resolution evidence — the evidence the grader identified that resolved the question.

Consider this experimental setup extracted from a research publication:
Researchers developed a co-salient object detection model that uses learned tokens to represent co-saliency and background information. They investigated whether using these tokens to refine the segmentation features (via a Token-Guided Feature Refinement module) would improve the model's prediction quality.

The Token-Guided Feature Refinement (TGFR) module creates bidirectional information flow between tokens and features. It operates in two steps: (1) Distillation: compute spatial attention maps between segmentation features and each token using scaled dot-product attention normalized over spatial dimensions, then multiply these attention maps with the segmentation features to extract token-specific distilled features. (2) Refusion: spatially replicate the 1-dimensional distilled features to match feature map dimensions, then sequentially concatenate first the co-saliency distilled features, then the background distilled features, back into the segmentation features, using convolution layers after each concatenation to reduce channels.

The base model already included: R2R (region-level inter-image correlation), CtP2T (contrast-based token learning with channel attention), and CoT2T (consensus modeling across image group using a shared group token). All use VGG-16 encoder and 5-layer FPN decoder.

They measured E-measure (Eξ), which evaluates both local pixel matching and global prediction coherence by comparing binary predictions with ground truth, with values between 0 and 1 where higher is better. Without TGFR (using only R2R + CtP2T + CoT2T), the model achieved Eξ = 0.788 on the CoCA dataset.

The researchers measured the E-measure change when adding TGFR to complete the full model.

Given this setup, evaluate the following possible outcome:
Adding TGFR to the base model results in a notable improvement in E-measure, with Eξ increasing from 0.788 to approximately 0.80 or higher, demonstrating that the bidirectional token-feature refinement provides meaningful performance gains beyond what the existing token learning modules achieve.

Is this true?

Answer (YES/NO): YES